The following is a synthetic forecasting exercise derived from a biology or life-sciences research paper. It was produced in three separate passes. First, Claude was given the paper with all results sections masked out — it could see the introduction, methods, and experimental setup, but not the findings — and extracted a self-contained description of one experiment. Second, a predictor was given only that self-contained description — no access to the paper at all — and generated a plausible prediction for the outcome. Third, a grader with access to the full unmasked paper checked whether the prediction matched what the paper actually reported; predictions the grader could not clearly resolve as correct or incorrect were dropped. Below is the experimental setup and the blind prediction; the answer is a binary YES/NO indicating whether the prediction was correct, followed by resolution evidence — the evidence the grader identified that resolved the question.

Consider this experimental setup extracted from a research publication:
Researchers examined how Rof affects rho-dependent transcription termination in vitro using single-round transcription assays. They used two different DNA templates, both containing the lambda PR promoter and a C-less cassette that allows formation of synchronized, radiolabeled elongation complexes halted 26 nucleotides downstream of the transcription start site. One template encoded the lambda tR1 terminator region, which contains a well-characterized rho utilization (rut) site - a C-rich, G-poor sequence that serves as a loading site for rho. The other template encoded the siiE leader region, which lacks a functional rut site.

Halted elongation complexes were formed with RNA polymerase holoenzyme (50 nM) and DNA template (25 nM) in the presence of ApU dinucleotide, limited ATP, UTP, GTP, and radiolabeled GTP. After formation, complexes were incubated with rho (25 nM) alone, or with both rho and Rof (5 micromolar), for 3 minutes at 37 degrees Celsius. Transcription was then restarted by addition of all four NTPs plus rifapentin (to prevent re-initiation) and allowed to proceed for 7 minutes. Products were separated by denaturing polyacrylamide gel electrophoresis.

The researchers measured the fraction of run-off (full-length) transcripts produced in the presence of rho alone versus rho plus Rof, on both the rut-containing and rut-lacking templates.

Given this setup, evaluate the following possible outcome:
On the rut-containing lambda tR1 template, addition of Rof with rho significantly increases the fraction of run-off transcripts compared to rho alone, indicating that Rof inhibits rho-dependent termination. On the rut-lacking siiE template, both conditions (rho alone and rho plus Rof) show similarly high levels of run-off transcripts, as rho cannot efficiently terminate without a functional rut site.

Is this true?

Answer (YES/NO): NO